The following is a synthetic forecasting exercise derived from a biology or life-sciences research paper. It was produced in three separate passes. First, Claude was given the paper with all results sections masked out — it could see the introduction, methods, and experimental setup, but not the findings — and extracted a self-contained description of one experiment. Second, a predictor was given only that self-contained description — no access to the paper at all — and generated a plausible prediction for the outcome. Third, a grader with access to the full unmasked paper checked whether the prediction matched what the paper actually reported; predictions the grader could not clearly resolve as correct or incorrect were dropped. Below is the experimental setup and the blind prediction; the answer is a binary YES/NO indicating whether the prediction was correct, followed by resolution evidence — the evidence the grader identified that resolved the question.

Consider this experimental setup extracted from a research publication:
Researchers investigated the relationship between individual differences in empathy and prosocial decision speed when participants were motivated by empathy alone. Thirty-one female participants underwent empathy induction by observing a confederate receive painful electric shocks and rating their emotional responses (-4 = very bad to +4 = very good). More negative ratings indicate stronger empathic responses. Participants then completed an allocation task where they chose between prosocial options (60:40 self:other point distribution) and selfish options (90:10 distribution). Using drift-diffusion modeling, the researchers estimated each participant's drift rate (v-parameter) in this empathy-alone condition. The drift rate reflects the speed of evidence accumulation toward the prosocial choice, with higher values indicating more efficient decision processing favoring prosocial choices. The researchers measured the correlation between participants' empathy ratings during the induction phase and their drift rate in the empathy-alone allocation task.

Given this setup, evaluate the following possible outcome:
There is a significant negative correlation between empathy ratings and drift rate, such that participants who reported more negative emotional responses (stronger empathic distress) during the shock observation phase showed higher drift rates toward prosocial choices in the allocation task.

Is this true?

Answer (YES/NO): NO